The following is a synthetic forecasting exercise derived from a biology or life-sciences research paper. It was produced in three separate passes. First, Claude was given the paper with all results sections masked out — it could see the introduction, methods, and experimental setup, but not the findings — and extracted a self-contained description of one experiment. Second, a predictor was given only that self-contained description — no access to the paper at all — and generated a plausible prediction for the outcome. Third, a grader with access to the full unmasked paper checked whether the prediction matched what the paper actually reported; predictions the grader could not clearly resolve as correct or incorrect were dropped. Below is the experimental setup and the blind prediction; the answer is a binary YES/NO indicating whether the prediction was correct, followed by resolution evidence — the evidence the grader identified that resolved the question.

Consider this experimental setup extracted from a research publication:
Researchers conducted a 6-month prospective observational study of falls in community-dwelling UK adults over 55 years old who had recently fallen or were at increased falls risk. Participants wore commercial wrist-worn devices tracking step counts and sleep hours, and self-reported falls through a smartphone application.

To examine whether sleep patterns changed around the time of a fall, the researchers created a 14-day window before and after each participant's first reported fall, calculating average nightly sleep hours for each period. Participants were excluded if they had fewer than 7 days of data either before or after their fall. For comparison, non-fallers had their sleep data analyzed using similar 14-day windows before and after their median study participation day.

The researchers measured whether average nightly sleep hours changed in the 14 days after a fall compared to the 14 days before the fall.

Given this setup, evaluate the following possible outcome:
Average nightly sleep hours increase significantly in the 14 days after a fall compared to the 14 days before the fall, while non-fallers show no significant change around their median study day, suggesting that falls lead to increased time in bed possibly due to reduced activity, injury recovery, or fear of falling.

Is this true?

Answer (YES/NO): NO